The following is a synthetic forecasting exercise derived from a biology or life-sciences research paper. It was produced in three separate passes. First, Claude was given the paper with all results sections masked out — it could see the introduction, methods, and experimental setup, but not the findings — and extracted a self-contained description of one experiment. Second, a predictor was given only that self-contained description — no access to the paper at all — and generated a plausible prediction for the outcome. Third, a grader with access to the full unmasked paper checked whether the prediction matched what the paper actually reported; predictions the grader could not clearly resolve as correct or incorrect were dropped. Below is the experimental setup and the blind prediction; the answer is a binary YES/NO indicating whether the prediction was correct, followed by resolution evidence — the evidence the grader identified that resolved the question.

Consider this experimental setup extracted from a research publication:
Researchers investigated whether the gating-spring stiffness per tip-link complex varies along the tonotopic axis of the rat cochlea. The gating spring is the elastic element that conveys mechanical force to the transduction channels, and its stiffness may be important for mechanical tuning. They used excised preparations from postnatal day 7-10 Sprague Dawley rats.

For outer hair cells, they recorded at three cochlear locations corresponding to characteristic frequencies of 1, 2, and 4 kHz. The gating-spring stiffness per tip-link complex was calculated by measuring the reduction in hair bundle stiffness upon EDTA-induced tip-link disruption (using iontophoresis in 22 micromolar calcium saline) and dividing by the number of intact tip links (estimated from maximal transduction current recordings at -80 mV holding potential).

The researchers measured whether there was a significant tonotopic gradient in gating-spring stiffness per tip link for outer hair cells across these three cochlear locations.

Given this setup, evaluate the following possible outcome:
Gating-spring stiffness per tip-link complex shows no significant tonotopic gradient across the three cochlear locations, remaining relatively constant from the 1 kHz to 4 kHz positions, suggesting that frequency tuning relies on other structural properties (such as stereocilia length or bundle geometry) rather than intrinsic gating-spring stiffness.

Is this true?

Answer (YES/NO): NO